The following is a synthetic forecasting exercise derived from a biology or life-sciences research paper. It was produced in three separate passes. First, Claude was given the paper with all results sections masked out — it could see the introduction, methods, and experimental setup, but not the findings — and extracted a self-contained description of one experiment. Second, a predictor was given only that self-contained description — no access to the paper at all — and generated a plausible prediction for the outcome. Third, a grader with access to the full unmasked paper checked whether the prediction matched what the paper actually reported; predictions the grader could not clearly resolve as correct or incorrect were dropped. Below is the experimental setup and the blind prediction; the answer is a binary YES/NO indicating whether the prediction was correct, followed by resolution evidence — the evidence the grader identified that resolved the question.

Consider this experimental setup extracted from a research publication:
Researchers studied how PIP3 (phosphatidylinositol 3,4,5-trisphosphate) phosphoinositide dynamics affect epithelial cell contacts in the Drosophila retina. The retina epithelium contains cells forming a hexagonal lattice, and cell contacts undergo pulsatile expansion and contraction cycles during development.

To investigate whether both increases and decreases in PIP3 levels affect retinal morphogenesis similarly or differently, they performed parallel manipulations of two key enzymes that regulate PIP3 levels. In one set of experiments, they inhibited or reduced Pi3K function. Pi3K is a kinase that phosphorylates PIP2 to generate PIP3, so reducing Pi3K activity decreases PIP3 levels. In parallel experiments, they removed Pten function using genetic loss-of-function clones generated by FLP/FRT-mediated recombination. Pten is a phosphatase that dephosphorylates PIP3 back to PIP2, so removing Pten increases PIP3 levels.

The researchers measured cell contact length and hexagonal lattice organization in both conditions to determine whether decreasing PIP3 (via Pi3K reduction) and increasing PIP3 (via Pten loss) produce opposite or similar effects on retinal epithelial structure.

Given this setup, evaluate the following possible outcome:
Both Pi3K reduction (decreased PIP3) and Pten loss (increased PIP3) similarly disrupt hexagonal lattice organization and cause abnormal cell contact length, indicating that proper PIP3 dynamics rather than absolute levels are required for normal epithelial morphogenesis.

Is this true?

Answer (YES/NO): YES